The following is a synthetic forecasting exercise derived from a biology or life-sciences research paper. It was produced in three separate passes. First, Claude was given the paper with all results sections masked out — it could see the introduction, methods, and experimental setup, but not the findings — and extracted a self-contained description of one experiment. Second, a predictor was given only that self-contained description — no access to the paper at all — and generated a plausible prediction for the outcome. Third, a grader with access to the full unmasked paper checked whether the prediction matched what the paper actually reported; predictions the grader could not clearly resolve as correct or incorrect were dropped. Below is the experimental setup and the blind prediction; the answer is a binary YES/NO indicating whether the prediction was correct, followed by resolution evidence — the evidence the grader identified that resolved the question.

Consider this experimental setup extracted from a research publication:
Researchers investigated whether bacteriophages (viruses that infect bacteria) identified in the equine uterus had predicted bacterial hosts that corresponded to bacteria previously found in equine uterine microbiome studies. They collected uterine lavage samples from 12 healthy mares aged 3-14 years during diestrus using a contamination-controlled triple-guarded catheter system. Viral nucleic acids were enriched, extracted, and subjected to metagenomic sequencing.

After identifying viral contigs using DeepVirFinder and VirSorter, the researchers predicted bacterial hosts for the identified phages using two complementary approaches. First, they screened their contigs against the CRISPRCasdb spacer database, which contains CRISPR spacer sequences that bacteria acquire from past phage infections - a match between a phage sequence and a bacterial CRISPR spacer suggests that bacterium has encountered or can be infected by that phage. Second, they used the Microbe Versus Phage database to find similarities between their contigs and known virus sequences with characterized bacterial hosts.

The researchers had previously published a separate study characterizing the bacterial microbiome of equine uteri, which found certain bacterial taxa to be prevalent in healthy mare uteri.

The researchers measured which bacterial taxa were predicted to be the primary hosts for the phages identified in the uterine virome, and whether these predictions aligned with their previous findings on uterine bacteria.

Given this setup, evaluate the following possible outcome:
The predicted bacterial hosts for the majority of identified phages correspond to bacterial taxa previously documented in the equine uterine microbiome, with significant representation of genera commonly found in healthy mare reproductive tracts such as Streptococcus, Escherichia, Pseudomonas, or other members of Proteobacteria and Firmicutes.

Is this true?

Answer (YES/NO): NO